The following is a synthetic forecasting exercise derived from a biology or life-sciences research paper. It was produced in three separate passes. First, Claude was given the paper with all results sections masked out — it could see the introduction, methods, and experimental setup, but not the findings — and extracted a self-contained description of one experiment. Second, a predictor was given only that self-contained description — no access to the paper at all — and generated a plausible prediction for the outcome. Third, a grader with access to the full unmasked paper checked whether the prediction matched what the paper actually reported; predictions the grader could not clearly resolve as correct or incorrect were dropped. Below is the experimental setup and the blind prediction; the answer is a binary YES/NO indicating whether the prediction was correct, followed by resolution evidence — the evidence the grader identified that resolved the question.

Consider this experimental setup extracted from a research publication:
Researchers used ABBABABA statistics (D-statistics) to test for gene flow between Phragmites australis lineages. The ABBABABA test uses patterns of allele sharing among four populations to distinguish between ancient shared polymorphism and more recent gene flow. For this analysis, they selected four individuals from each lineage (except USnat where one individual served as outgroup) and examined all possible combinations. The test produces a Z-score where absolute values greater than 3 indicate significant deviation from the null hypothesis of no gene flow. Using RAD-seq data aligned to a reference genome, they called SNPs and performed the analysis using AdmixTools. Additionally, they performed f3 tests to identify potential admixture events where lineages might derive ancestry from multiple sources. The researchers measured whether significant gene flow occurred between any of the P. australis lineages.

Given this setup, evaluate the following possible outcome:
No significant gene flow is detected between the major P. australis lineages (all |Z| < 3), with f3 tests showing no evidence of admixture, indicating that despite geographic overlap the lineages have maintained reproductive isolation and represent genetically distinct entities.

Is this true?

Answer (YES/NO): NO